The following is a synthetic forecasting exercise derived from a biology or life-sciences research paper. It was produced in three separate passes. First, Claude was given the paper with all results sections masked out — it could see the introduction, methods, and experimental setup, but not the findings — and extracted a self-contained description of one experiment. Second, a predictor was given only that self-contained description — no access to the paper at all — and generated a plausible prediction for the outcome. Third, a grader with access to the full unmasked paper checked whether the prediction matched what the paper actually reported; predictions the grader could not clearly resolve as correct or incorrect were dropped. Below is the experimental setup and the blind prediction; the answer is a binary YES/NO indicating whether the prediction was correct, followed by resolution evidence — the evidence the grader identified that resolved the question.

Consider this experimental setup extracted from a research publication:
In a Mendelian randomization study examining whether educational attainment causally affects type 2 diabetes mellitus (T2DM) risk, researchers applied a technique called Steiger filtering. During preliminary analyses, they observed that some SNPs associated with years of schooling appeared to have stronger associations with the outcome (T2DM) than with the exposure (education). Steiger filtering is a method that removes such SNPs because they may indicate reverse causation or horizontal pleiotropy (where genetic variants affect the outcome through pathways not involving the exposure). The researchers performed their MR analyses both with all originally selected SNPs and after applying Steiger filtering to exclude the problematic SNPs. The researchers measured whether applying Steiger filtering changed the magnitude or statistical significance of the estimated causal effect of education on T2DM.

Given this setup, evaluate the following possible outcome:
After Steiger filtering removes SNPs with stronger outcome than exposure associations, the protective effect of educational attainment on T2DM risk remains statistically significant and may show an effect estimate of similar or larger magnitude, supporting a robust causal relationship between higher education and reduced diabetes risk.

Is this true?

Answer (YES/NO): NO